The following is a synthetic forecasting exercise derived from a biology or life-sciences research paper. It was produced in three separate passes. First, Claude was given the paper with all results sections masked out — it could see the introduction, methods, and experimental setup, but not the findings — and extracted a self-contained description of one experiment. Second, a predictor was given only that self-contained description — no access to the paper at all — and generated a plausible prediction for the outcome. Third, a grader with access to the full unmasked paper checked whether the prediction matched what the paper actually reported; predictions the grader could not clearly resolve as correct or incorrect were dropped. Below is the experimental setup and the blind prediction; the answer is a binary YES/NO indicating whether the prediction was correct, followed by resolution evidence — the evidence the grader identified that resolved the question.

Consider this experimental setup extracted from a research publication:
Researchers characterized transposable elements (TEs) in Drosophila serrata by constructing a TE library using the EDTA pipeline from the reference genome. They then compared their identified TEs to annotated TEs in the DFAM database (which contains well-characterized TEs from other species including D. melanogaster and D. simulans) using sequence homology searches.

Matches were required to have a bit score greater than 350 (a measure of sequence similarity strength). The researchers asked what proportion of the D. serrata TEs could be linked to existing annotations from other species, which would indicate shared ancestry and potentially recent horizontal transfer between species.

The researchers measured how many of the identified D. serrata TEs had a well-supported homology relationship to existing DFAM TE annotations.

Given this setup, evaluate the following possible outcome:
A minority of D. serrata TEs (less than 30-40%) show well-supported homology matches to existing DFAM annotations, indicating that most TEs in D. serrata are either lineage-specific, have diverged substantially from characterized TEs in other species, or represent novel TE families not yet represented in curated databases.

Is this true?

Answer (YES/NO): YES